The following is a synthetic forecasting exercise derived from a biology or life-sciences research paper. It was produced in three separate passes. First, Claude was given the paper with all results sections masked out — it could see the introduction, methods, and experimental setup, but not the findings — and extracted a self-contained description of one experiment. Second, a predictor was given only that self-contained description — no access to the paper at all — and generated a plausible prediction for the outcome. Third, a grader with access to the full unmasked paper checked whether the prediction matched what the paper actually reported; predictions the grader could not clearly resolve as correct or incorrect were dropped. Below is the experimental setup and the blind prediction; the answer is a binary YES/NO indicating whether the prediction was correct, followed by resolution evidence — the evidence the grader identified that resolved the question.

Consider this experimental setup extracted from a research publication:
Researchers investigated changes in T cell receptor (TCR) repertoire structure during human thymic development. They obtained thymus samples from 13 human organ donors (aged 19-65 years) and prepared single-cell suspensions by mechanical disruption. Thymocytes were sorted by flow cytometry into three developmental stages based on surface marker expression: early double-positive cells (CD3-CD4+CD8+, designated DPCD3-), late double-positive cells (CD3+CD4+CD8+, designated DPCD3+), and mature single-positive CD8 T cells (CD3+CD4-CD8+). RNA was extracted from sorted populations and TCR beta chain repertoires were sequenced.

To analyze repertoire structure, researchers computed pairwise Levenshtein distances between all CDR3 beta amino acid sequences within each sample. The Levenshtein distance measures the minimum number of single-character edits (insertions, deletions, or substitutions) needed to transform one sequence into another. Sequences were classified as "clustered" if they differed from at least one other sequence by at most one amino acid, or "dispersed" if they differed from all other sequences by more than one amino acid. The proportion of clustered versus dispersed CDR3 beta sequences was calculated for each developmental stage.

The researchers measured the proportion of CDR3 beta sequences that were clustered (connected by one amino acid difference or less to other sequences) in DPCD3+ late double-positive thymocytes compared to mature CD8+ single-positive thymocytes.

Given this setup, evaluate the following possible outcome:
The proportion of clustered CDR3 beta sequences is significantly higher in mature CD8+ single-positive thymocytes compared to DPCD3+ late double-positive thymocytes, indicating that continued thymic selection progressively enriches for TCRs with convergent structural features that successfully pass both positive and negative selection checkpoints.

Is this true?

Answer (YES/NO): YES